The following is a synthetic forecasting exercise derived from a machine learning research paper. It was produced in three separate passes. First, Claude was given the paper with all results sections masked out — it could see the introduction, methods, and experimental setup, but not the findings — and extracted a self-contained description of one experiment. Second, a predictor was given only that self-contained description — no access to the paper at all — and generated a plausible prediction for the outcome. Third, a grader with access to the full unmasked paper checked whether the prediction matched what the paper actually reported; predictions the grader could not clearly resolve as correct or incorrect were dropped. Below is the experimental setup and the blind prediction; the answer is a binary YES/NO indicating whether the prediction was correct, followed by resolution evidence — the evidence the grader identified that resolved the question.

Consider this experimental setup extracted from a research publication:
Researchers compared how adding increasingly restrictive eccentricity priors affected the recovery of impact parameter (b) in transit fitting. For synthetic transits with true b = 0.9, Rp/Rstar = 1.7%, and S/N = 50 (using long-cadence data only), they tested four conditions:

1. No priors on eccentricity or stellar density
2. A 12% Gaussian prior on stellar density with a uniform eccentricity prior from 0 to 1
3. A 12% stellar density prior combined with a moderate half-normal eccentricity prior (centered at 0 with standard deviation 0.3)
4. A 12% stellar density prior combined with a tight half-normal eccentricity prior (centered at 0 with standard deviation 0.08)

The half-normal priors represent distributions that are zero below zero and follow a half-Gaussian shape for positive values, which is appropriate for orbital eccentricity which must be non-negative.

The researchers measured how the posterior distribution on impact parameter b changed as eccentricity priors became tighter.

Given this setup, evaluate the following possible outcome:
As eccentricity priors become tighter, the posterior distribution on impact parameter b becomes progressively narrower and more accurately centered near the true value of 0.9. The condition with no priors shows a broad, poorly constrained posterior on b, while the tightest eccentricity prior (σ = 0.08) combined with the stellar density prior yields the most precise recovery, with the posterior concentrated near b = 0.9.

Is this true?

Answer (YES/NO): YES